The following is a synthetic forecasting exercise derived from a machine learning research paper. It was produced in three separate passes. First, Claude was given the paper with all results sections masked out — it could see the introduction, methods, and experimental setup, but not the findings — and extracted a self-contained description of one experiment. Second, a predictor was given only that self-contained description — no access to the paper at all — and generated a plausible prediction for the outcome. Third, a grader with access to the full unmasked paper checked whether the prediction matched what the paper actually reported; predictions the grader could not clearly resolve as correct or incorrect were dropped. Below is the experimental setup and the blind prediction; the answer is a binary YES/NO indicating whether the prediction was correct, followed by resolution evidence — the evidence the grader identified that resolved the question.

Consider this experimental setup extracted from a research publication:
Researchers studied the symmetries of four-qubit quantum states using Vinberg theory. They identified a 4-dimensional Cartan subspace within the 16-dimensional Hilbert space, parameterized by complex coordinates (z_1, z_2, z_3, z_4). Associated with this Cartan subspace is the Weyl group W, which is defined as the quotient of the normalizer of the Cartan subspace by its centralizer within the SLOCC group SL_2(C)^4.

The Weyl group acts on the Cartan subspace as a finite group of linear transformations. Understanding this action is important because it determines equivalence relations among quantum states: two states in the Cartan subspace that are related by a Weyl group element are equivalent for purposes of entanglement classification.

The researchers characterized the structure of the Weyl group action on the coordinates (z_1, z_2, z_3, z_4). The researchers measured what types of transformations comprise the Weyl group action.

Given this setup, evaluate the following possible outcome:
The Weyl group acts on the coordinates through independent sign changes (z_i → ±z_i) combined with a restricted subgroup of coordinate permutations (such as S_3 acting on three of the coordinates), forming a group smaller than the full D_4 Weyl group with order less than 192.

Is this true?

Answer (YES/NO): NO